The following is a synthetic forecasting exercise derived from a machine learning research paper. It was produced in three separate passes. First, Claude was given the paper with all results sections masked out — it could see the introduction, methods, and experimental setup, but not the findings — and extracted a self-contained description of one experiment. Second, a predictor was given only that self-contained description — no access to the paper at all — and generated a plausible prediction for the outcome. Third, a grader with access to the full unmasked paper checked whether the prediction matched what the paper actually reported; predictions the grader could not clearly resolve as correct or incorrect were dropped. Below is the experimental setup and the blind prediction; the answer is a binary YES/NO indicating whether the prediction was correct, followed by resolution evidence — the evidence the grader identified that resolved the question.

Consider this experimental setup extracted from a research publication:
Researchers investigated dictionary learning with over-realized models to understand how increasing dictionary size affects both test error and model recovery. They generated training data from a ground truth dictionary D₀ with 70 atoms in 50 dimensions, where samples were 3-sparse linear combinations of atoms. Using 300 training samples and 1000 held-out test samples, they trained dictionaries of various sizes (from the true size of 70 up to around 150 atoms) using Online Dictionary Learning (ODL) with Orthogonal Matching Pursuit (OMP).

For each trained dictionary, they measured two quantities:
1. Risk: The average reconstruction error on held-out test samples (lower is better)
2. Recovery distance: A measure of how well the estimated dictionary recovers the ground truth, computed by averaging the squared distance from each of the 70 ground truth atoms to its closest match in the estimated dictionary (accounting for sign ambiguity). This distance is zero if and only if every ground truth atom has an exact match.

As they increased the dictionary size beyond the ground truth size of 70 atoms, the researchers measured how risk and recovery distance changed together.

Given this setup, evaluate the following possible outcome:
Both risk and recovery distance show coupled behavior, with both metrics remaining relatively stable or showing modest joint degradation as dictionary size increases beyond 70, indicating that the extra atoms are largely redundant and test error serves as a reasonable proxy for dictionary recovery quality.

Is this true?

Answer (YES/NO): NO